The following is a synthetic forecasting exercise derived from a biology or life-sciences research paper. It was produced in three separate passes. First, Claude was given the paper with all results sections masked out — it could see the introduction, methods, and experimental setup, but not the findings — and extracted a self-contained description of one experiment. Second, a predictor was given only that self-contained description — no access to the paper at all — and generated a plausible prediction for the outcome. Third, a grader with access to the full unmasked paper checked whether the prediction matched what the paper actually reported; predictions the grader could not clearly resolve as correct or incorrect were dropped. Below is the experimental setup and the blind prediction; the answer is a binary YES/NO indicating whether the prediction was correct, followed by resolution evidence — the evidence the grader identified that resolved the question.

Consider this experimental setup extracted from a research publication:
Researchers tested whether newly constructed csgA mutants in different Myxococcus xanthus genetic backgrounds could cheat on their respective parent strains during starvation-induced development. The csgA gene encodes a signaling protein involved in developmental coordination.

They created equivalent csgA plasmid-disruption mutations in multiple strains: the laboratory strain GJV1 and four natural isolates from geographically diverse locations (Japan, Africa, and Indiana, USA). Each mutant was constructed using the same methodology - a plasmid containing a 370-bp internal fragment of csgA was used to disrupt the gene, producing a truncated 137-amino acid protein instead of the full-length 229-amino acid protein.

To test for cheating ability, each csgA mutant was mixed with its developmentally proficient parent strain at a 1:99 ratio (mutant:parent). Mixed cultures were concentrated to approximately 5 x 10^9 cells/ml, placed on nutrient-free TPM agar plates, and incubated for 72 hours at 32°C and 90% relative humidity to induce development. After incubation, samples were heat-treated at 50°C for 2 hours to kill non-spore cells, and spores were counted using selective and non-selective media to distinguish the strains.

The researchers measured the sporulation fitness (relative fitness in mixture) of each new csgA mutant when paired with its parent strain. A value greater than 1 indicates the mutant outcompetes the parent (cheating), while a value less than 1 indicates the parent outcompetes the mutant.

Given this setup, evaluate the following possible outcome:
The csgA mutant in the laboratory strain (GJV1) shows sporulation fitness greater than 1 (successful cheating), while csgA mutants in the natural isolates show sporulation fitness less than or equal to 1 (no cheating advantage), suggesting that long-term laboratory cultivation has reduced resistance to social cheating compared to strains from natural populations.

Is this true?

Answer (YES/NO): NO